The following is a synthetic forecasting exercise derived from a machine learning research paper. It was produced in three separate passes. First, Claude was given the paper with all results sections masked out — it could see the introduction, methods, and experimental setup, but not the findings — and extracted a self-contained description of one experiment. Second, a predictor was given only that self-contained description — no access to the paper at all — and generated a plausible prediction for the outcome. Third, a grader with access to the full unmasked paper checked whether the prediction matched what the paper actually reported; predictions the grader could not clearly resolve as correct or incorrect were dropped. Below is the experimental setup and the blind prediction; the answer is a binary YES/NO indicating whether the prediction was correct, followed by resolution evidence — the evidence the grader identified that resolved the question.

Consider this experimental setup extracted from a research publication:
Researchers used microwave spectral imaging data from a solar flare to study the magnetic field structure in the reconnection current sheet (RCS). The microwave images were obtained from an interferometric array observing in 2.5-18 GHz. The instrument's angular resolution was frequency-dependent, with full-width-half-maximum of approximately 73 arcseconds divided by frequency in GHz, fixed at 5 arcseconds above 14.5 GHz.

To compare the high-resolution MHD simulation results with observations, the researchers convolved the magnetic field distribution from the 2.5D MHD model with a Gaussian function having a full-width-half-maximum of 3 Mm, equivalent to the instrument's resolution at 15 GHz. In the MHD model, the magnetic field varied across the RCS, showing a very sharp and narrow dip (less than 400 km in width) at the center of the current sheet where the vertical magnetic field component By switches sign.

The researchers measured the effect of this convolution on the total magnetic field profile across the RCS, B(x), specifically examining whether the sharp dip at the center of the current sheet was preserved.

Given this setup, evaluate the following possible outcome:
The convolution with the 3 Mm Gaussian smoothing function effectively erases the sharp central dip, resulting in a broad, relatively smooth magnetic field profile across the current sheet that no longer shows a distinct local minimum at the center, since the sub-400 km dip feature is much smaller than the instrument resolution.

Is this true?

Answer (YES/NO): YES